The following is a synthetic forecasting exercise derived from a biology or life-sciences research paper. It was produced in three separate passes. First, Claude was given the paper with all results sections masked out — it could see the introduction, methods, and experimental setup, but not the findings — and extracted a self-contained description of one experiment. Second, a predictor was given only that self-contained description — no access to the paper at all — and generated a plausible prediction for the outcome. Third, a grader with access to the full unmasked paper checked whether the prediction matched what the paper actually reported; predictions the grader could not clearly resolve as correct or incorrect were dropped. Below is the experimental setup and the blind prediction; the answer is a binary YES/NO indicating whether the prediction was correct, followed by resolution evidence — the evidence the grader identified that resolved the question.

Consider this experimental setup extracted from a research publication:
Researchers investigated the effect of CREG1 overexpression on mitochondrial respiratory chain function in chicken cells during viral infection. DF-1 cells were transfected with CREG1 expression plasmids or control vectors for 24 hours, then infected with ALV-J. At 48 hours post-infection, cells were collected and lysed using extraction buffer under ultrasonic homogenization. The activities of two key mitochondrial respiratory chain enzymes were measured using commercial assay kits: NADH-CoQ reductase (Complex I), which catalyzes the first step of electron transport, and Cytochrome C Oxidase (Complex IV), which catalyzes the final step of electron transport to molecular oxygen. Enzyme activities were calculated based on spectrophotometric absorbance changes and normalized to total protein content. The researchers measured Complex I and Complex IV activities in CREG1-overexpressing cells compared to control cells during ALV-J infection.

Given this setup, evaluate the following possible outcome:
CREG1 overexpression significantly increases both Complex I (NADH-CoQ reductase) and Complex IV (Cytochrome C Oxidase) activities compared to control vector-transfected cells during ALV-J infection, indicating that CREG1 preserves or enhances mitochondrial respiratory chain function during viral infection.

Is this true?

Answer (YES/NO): NO